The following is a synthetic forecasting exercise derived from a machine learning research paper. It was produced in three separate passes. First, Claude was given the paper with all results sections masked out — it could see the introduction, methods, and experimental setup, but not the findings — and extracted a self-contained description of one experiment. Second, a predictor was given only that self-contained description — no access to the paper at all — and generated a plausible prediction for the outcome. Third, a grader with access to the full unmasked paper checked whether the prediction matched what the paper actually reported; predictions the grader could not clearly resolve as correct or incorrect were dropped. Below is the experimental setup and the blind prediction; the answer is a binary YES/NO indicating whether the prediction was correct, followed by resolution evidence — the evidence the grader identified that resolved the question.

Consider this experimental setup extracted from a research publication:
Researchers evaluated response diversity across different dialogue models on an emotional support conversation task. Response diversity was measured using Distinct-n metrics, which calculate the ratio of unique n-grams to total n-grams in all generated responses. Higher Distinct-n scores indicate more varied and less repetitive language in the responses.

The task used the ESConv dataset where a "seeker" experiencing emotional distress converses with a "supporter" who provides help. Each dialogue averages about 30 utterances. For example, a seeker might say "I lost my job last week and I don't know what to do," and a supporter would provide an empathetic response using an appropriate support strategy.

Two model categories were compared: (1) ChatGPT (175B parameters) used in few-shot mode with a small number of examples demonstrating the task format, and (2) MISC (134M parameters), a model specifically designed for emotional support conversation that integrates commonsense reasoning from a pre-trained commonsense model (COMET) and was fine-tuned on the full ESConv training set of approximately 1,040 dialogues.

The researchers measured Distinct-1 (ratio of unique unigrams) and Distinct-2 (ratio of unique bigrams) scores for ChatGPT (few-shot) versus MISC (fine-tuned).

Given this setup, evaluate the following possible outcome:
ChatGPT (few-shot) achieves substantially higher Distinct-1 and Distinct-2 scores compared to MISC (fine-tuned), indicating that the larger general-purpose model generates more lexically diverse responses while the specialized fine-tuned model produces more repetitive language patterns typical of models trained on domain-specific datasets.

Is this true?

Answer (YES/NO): YES